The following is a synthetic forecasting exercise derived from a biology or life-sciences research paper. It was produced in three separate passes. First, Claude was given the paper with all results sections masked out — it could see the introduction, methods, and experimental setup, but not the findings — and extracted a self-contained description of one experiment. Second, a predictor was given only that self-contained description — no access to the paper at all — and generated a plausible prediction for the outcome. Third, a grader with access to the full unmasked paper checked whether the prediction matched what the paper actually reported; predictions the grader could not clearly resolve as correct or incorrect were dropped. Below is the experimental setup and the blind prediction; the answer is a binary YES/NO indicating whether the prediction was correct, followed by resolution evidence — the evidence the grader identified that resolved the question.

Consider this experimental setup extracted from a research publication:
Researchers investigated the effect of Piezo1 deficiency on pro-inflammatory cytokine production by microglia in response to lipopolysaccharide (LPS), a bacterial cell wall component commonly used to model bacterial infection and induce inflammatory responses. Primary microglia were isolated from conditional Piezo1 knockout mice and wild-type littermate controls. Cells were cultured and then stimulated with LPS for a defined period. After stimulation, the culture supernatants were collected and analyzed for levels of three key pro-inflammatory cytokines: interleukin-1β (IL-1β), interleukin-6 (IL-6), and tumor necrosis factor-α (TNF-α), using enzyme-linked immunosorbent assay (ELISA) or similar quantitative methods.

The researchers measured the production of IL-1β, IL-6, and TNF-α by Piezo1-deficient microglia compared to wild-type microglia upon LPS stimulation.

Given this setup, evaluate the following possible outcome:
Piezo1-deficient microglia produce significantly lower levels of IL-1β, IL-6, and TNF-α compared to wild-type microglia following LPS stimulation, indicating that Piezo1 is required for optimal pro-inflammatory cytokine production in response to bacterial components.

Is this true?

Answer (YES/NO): YES